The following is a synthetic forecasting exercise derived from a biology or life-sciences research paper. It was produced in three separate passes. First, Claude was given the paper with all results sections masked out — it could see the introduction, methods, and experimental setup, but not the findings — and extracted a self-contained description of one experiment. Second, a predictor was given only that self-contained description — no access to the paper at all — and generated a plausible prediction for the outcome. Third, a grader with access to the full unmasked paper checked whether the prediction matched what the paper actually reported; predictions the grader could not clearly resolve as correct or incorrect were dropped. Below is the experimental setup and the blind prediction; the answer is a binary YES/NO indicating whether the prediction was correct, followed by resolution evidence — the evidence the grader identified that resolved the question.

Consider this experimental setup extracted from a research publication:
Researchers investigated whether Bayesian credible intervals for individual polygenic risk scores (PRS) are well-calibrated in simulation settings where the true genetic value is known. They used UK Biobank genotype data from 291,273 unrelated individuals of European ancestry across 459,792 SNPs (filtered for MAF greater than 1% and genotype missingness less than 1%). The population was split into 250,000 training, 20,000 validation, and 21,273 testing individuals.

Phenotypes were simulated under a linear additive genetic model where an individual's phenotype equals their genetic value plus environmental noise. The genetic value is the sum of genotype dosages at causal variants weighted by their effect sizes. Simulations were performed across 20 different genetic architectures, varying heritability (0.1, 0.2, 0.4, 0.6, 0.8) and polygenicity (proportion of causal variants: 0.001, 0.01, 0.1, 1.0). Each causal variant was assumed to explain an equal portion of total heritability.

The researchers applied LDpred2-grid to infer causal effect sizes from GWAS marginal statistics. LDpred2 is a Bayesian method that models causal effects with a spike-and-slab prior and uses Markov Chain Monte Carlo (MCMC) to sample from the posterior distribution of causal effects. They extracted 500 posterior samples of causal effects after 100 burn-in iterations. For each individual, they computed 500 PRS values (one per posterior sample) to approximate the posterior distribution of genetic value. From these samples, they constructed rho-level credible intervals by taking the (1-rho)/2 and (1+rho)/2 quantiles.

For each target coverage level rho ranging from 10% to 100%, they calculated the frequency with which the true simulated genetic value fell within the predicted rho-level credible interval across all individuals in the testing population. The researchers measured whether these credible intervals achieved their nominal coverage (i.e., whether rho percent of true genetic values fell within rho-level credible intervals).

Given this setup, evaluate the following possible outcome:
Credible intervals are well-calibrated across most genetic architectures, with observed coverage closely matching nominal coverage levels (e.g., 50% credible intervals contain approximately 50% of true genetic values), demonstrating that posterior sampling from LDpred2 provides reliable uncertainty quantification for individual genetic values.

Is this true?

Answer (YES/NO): YES